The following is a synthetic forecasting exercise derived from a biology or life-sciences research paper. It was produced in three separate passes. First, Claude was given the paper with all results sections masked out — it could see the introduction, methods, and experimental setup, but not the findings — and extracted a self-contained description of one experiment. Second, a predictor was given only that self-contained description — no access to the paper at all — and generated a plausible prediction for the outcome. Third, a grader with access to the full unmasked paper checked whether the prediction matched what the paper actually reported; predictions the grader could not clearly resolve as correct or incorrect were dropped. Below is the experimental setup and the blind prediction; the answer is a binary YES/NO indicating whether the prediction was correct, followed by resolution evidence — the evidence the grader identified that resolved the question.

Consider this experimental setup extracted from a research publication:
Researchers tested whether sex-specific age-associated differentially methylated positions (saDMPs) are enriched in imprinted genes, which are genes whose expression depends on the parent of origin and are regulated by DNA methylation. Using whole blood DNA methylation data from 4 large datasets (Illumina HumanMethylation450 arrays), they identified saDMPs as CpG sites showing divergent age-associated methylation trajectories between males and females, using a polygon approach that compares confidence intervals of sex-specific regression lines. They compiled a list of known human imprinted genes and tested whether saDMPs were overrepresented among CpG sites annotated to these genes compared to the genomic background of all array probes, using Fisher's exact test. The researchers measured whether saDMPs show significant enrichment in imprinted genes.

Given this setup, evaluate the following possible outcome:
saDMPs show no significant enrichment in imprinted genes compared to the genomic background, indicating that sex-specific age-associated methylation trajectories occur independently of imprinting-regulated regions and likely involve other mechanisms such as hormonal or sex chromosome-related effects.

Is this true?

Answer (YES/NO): NO